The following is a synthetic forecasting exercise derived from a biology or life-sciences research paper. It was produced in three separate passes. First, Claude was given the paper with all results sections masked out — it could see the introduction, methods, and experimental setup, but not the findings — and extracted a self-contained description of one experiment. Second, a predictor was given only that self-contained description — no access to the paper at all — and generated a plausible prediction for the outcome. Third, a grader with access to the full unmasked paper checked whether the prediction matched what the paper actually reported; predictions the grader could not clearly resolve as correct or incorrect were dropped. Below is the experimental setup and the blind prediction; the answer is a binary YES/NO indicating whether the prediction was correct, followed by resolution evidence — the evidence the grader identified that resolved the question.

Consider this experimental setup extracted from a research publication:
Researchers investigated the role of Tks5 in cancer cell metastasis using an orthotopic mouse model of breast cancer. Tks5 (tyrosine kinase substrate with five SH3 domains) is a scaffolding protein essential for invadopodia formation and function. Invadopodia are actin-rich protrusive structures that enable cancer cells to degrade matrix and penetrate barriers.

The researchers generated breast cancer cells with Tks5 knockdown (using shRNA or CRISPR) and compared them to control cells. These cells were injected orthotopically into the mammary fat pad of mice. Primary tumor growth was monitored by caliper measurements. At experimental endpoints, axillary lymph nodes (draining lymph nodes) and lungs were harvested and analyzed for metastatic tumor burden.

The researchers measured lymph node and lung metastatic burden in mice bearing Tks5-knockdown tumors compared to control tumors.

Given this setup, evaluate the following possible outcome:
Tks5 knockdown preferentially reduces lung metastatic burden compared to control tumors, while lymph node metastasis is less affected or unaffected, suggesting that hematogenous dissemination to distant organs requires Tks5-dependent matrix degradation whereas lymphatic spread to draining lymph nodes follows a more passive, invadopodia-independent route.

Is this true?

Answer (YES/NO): NO